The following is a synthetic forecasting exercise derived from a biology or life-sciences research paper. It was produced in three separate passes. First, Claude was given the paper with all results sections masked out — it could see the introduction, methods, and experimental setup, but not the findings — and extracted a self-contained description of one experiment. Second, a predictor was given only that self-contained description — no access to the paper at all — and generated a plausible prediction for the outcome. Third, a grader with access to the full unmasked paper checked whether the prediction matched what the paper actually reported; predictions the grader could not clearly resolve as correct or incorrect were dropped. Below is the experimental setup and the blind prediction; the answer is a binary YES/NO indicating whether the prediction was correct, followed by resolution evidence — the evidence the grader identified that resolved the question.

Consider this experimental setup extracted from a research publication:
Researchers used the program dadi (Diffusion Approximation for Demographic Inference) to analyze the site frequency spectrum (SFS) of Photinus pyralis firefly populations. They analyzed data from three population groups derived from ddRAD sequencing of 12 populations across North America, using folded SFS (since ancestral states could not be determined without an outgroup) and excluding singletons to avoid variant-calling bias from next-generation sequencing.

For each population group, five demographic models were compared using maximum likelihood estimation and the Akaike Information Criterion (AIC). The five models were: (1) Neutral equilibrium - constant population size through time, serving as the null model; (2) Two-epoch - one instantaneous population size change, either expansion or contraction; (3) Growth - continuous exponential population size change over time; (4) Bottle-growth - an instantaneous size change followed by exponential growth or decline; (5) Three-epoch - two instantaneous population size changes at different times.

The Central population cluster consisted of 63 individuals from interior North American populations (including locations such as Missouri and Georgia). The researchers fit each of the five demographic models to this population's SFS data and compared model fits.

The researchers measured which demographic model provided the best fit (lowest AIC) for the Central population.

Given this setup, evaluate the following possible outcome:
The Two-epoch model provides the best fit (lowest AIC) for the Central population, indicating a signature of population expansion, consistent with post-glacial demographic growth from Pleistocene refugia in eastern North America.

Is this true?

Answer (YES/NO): NO